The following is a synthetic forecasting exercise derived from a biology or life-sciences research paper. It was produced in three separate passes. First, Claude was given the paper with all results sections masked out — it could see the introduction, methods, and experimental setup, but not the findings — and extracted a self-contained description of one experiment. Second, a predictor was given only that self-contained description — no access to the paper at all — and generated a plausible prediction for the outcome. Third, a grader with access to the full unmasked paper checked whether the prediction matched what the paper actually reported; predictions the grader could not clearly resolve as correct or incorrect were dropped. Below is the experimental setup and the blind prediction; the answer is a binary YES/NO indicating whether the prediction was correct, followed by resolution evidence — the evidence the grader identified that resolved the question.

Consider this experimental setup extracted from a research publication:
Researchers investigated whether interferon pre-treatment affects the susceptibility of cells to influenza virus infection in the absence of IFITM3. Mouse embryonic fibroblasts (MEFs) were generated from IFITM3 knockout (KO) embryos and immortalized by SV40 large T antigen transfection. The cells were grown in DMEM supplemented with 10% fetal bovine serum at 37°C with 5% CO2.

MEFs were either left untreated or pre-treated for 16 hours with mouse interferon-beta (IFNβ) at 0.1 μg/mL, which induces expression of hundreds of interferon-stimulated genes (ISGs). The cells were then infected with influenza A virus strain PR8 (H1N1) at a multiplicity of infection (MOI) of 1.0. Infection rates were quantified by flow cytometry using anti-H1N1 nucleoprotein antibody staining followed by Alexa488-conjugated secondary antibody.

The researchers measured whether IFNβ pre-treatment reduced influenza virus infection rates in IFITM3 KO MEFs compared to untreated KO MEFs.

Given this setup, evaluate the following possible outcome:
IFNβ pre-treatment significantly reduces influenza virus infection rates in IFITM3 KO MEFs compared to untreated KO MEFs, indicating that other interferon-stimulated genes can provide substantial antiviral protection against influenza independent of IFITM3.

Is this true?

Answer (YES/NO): NO